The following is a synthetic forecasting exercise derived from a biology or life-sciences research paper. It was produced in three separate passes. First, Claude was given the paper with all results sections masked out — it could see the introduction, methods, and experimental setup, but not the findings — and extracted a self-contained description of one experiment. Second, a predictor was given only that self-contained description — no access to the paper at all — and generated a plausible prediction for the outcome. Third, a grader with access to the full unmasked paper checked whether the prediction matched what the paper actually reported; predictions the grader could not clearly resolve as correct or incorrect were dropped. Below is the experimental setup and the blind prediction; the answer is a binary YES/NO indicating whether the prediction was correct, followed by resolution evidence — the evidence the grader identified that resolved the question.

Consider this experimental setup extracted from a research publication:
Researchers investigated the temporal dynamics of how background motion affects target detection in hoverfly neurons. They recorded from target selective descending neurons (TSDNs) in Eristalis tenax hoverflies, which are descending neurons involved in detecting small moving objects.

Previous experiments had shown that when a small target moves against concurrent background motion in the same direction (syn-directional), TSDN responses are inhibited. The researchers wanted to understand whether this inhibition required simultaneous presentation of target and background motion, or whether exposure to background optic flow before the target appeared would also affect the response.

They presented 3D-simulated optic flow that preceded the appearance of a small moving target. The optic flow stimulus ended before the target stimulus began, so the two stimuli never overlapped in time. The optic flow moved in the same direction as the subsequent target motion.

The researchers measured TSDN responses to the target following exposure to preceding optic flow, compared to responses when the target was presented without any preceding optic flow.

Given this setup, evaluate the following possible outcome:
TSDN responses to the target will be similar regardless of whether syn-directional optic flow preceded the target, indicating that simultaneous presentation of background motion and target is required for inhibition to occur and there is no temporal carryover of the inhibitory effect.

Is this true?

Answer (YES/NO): NO